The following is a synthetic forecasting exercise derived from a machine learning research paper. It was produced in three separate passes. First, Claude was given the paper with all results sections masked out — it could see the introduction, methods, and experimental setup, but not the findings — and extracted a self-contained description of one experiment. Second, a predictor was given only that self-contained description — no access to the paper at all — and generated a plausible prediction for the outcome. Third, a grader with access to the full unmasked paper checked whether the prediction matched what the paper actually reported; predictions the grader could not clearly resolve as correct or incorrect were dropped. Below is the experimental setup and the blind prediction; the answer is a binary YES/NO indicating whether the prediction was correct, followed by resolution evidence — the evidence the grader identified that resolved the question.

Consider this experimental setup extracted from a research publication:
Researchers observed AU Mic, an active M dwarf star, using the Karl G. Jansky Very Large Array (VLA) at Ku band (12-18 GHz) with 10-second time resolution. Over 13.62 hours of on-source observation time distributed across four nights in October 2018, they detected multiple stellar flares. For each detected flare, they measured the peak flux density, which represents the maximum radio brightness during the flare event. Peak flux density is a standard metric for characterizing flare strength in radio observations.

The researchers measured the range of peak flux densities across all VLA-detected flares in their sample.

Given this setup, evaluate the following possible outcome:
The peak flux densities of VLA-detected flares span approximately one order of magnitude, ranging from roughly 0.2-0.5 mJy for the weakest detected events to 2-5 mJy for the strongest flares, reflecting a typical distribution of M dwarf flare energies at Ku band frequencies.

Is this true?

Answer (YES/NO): NO